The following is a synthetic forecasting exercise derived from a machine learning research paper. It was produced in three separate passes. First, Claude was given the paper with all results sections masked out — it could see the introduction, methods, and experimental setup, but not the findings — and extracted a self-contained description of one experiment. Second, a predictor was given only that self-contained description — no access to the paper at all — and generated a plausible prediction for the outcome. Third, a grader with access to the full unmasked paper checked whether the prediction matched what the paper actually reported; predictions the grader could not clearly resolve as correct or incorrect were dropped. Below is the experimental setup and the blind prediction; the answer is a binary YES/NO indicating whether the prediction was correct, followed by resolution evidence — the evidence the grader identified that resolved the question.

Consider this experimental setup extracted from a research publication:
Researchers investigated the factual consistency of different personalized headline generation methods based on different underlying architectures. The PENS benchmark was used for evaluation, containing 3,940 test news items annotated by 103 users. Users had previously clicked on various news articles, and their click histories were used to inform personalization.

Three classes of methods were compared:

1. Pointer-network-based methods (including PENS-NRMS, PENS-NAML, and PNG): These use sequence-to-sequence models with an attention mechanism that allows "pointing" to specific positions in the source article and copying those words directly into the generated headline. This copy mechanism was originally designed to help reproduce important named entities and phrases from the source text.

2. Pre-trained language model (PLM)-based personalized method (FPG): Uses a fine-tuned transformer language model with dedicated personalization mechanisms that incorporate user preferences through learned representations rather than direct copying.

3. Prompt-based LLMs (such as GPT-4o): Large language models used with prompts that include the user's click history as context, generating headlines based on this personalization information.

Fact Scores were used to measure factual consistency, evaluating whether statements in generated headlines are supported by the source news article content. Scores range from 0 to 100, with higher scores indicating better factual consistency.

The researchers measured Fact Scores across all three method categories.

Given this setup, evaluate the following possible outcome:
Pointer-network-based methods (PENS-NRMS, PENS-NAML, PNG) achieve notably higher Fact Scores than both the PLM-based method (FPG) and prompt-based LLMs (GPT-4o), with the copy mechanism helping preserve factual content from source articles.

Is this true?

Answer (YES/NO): NO